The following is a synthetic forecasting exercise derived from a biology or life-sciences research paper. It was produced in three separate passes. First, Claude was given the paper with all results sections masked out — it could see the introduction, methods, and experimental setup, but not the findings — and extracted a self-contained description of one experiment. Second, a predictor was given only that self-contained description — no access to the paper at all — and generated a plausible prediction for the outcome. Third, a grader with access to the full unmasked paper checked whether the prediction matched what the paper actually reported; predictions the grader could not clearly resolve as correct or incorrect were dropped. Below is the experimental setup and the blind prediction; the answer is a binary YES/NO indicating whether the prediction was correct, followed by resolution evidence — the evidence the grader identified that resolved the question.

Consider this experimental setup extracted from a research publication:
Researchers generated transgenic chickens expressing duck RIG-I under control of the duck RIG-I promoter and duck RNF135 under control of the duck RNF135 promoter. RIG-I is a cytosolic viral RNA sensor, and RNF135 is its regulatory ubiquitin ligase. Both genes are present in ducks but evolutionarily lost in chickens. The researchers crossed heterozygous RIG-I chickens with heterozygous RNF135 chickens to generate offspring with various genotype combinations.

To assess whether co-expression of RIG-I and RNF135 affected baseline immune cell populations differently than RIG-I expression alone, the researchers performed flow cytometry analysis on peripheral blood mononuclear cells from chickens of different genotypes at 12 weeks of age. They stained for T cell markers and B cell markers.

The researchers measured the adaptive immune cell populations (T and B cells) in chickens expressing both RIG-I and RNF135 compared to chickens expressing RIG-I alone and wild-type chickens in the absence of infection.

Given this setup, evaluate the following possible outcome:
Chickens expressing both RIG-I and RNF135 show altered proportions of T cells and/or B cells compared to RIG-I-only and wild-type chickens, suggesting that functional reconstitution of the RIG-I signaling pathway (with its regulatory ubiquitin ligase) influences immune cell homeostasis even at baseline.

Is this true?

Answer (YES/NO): NO